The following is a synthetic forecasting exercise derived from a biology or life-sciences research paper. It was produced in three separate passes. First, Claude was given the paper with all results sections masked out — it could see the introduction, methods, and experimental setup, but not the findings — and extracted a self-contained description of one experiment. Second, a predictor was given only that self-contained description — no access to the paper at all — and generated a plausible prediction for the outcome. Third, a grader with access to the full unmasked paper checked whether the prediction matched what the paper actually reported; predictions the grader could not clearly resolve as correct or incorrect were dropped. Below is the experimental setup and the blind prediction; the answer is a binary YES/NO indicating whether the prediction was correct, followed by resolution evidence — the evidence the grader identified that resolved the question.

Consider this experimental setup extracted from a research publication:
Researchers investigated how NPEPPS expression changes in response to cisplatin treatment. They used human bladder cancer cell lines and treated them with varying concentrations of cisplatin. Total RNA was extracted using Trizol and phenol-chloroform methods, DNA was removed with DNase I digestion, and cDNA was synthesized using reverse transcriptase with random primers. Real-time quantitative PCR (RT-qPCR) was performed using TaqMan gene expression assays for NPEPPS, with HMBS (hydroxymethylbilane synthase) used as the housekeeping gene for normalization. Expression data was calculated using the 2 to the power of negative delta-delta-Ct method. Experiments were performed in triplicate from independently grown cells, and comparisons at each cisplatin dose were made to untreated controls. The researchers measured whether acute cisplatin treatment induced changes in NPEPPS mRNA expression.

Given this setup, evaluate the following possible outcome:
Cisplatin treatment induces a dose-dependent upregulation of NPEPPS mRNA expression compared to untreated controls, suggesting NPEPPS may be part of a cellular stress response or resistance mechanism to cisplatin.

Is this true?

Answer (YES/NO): YES